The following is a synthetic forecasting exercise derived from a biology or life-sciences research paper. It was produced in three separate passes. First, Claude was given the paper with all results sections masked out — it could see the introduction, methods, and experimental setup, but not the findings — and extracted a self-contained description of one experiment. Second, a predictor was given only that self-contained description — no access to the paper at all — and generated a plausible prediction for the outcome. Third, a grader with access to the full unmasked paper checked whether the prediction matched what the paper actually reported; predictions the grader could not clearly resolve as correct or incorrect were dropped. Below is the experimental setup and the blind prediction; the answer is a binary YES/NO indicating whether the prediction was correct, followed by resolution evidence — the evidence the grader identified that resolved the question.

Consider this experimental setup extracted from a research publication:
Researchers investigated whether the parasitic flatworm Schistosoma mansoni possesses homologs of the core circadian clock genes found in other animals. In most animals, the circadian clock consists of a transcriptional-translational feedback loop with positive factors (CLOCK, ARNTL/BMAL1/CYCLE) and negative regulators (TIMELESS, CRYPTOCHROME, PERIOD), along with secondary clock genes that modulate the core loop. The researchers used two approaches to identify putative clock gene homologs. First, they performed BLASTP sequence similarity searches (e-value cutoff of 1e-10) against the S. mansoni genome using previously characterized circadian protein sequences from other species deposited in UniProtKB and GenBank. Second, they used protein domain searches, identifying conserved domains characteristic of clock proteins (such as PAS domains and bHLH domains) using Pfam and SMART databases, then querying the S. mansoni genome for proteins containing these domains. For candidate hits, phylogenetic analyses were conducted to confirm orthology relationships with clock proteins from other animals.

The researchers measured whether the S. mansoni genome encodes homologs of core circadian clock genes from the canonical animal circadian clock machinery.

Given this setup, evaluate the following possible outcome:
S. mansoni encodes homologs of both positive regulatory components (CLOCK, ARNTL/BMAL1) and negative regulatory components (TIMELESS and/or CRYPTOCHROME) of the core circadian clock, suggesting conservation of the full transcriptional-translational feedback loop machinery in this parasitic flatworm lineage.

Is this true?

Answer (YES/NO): NO